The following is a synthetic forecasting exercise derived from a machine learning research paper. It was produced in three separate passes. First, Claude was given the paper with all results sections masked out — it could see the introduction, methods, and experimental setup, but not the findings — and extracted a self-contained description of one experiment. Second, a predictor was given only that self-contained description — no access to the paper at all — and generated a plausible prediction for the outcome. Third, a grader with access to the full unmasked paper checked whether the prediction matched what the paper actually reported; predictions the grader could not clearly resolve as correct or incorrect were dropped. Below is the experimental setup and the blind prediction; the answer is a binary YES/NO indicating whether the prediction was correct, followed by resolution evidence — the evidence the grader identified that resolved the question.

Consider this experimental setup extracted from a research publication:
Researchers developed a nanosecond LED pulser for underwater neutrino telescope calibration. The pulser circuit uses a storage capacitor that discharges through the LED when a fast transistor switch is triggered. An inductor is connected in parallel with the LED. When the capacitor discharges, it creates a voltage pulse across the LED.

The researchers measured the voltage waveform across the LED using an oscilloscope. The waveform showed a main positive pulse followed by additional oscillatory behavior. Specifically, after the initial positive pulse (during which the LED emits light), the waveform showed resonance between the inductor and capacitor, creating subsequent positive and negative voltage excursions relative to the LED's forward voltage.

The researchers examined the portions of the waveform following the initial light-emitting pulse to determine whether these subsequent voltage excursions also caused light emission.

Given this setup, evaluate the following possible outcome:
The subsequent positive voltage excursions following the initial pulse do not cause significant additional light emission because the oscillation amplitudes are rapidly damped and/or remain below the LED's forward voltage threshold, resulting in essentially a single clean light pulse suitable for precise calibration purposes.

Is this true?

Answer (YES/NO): YES